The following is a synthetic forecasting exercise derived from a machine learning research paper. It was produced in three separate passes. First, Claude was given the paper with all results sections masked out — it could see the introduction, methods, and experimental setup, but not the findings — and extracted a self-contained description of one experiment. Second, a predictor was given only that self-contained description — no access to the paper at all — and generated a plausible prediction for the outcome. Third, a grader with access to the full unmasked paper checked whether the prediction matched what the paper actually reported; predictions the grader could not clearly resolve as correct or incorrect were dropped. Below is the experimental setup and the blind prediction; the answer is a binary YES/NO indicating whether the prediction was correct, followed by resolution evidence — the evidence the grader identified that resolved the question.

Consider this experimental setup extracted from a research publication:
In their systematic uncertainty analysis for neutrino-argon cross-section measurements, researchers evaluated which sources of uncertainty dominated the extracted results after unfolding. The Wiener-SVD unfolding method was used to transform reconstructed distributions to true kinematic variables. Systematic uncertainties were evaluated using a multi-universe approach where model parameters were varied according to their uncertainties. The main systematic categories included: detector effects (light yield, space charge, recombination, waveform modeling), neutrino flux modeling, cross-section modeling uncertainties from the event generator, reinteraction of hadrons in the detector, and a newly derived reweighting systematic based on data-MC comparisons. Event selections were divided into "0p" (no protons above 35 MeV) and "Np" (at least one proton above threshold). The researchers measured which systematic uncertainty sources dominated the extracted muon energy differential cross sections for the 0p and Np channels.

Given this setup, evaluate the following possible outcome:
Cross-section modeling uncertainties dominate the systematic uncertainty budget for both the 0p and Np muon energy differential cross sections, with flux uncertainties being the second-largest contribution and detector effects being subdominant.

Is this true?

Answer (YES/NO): NO